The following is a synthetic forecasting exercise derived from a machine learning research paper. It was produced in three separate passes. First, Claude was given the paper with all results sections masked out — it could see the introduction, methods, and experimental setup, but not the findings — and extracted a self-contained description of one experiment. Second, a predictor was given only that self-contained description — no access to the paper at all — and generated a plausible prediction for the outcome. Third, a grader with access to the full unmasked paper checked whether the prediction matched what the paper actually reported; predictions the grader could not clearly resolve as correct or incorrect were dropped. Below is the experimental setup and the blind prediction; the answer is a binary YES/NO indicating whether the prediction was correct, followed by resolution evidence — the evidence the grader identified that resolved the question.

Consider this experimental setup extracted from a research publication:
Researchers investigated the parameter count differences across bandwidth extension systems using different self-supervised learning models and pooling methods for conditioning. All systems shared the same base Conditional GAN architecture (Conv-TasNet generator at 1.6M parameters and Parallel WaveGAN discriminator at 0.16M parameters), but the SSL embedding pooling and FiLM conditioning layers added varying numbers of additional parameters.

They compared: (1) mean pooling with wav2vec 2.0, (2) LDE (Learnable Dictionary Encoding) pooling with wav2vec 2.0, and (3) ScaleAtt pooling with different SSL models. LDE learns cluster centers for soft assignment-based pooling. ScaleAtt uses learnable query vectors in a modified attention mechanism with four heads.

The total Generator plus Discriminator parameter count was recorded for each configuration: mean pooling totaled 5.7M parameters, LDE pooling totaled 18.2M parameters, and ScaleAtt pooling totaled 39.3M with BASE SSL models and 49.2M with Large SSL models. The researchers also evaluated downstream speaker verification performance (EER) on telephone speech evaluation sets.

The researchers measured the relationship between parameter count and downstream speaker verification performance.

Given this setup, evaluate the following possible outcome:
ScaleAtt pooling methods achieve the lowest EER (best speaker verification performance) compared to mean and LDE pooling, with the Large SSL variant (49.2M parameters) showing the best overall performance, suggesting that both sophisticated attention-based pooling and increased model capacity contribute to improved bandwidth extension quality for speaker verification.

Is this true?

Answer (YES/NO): NO